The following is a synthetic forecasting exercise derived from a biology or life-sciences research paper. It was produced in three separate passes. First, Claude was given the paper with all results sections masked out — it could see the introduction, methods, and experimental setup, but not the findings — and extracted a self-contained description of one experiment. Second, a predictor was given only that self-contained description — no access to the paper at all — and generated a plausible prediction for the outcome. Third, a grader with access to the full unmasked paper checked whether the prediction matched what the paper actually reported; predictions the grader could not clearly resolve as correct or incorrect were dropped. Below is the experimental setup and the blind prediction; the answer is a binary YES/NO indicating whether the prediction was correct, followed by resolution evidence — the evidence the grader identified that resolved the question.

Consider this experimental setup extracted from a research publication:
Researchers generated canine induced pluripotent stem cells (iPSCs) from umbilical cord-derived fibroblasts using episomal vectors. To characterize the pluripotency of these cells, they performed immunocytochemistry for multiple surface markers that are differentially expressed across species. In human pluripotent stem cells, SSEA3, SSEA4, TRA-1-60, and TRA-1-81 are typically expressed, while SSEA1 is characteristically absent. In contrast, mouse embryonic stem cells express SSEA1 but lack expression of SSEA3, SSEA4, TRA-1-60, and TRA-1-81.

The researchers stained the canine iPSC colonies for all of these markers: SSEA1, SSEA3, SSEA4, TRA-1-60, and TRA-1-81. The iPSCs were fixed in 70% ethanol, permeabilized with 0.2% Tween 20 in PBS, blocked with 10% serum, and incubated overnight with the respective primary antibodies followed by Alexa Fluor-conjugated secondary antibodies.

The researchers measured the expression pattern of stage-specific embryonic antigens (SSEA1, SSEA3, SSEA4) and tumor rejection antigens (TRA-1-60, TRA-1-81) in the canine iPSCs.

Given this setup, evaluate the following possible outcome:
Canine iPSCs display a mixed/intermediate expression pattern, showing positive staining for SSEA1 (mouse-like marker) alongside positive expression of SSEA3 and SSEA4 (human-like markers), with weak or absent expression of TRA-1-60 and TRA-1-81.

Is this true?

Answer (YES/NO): NO